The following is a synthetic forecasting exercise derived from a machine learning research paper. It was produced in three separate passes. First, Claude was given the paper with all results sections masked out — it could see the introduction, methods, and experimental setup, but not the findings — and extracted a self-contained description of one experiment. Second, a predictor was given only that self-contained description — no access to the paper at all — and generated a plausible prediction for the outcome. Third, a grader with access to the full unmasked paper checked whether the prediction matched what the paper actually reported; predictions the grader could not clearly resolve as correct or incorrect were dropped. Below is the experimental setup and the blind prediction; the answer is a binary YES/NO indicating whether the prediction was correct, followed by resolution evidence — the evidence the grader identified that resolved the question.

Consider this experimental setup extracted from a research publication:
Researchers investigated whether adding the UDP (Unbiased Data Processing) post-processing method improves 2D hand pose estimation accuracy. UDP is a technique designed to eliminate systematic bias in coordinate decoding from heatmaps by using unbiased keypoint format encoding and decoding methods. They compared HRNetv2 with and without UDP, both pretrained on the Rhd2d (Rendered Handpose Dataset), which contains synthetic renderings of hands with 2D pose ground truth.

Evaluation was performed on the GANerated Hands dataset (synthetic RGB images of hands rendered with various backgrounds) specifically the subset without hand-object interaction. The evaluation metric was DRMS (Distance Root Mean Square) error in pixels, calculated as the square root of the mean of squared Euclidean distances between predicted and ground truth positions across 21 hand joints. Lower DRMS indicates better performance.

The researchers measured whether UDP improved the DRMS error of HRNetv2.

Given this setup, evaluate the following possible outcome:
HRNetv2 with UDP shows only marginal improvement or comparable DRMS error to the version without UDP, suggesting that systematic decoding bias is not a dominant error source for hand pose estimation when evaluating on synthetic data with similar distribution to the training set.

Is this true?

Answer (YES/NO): YES